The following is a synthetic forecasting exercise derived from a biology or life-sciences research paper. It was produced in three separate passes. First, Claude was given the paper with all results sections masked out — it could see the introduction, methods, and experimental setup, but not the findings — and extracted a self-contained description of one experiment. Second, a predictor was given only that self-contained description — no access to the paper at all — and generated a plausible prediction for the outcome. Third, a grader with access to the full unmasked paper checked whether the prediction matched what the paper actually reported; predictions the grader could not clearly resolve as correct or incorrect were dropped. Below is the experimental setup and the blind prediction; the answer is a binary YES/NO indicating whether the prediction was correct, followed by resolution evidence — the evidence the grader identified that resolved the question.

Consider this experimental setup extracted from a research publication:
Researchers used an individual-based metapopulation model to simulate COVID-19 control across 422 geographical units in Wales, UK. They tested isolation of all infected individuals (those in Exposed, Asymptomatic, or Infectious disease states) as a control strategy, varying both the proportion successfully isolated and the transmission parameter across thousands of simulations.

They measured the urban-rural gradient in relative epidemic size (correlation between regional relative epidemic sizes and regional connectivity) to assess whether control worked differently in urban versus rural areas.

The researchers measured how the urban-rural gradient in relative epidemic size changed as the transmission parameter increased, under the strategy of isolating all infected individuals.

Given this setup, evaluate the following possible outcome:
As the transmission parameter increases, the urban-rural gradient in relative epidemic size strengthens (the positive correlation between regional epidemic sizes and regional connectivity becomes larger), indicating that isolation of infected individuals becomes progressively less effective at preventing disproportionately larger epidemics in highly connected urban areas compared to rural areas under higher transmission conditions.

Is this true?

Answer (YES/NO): YES